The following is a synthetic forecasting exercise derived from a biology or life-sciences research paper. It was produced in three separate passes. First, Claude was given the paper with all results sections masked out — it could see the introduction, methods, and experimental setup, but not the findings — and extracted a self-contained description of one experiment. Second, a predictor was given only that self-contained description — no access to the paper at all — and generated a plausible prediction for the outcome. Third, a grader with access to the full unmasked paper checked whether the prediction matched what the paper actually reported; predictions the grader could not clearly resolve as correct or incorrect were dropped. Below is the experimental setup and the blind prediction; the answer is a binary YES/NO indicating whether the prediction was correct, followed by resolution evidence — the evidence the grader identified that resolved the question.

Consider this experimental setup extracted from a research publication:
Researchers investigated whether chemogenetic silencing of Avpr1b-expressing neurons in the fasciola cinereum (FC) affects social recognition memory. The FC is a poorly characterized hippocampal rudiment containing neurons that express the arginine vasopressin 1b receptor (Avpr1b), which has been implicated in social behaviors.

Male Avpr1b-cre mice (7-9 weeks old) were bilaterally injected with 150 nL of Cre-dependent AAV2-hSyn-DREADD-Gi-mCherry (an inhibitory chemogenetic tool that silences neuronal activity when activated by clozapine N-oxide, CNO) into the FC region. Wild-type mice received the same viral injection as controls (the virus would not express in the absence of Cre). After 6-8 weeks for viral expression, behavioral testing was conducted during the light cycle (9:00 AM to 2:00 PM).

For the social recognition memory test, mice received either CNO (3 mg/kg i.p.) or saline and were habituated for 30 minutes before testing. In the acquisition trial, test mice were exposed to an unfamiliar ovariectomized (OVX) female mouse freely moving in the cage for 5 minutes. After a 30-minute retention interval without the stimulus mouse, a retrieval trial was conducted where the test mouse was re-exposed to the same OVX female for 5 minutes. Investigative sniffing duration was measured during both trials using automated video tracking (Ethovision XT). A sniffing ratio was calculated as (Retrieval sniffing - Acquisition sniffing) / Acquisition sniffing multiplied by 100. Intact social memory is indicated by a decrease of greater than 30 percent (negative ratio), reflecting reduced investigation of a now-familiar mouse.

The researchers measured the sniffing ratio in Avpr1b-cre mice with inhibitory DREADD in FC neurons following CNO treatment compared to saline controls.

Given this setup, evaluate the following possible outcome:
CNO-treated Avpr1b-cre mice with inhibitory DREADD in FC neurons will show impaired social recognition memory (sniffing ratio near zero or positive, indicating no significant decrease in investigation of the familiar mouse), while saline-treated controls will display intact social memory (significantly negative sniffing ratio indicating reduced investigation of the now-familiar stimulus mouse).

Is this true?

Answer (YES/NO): NO